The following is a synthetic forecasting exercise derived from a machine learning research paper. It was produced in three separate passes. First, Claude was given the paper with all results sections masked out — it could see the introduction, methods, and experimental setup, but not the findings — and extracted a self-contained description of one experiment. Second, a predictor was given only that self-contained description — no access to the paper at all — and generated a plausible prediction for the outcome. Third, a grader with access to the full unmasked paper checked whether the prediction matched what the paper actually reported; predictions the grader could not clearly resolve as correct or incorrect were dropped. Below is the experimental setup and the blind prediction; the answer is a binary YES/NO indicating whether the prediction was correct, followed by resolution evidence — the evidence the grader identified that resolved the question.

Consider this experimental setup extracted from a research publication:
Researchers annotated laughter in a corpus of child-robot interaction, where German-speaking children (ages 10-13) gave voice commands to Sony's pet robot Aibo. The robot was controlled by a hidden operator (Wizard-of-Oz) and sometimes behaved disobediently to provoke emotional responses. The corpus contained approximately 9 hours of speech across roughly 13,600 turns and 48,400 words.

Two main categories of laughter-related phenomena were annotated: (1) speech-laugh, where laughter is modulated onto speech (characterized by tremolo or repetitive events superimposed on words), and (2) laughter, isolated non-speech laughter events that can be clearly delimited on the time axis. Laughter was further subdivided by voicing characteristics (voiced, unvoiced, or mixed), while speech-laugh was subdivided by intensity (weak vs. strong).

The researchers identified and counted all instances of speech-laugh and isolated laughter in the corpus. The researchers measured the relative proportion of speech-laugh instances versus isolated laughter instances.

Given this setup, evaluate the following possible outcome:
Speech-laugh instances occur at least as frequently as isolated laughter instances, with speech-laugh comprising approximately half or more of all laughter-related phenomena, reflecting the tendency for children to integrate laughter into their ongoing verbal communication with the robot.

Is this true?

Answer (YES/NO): NO